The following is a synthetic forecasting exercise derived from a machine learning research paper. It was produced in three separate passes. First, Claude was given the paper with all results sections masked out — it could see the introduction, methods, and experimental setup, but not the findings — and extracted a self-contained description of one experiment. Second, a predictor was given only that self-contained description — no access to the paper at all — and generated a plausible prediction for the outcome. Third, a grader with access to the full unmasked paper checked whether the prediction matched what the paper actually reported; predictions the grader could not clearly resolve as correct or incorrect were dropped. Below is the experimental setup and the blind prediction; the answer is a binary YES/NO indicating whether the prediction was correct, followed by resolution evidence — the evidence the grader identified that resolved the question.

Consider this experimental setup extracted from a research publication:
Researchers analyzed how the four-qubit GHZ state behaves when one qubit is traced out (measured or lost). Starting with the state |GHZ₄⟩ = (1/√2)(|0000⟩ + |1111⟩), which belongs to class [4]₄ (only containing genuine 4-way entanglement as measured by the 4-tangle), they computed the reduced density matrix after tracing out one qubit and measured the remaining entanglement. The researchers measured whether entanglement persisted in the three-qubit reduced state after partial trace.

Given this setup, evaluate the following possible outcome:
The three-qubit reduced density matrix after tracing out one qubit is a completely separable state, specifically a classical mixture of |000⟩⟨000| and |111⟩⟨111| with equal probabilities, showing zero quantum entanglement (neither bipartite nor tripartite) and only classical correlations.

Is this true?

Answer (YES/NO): YES